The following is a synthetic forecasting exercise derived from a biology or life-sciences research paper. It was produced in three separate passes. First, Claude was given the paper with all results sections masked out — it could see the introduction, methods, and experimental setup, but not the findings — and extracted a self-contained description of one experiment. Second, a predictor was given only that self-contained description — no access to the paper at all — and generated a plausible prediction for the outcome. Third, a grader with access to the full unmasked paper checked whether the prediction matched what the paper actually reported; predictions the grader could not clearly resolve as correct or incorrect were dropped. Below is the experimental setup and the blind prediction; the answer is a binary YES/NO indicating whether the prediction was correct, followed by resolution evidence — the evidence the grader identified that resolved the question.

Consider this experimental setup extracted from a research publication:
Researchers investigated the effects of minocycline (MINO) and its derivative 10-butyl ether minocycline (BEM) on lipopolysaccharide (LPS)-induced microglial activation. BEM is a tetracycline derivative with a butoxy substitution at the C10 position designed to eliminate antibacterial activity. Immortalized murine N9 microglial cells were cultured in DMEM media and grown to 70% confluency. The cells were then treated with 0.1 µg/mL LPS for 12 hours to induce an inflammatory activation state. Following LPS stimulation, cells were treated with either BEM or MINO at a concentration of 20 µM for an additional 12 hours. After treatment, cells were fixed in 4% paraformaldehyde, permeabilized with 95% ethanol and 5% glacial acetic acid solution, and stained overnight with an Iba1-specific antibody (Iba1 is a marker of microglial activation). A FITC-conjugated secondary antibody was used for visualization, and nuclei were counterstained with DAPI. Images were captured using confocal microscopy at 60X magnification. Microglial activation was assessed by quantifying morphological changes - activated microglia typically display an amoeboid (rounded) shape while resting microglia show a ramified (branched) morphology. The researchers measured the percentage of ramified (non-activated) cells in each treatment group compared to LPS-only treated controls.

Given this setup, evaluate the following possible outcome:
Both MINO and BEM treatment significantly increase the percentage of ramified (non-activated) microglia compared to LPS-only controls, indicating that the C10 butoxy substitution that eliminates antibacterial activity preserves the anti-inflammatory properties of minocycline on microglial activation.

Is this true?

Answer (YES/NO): NO